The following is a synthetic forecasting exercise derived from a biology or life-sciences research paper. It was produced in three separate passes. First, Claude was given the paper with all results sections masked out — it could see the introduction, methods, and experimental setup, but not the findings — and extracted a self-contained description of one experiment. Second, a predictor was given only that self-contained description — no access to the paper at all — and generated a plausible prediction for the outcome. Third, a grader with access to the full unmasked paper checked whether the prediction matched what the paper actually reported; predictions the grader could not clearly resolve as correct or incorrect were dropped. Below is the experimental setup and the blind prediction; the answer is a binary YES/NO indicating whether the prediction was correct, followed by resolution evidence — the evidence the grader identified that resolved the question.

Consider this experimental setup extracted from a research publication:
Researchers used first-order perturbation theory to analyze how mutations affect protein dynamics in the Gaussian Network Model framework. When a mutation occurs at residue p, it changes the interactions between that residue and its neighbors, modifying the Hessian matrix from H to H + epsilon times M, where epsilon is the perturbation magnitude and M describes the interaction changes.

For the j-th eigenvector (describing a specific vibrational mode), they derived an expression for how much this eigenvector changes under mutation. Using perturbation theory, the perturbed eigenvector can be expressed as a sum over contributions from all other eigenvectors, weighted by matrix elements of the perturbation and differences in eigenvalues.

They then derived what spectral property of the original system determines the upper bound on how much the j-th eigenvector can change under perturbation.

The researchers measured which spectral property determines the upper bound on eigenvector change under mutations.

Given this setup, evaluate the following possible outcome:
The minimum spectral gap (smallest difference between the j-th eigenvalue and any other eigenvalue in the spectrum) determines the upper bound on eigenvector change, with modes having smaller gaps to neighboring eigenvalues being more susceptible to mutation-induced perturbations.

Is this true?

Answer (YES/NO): YES